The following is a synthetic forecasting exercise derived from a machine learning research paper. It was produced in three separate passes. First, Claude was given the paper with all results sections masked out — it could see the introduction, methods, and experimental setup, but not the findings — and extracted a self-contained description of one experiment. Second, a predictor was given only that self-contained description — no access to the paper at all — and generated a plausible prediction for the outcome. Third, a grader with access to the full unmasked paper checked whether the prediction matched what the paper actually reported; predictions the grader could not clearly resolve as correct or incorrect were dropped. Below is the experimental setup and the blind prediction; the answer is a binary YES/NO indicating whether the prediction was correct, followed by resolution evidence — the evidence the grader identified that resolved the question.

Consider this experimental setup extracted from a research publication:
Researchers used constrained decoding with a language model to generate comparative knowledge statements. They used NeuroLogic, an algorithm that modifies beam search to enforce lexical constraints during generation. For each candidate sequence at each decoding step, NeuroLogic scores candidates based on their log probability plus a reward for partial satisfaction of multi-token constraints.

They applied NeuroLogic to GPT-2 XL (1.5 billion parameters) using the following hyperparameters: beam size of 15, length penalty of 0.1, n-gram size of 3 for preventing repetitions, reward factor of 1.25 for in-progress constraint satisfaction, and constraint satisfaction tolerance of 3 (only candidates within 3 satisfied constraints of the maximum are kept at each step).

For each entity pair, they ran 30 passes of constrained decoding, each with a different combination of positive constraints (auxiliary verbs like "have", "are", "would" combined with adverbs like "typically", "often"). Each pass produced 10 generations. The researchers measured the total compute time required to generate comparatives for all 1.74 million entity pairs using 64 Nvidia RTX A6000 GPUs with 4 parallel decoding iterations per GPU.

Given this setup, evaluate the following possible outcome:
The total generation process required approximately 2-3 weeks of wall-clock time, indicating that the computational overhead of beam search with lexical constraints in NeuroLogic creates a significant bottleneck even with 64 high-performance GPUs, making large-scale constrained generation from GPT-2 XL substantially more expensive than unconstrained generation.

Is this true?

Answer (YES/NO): NO